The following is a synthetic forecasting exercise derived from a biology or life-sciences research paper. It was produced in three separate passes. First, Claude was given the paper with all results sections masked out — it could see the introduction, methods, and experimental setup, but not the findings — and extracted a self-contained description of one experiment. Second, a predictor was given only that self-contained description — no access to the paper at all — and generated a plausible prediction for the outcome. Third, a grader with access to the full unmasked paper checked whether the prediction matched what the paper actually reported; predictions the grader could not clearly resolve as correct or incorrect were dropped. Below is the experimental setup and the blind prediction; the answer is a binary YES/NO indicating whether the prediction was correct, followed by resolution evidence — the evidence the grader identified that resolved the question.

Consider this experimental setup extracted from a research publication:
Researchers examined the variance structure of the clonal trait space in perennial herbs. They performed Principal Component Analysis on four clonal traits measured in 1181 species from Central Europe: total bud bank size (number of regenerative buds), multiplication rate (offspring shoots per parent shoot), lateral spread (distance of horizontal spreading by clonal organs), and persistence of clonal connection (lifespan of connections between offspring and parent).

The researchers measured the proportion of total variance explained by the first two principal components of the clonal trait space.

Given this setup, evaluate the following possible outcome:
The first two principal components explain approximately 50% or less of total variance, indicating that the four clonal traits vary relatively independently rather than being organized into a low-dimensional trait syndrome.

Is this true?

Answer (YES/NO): NO